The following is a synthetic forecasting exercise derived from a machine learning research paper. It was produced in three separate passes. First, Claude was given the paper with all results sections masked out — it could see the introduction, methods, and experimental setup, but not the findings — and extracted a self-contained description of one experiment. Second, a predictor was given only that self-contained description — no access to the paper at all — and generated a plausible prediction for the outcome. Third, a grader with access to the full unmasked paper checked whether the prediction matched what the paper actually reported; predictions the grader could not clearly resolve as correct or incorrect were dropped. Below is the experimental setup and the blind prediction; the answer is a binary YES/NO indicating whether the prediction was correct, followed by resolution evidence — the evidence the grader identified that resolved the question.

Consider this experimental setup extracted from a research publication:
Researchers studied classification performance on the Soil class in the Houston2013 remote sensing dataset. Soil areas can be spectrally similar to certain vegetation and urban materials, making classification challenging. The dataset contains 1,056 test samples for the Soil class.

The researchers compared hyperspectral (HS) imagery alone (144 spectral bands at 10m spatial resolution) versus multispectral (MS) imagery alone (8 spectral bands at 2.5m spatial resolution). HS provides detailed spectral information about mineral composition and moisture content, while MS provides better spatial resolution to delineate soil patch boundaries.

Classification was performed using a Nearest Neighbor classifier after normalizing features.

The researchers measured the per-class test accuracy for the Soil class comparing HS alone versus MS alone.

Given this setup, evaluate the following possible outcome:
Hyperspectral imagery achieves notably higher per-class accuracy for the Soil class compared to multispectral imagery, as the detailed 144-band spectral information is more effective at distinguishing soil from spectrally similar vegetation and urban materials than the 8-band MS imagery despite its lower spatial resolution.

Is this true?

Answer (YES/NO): NO